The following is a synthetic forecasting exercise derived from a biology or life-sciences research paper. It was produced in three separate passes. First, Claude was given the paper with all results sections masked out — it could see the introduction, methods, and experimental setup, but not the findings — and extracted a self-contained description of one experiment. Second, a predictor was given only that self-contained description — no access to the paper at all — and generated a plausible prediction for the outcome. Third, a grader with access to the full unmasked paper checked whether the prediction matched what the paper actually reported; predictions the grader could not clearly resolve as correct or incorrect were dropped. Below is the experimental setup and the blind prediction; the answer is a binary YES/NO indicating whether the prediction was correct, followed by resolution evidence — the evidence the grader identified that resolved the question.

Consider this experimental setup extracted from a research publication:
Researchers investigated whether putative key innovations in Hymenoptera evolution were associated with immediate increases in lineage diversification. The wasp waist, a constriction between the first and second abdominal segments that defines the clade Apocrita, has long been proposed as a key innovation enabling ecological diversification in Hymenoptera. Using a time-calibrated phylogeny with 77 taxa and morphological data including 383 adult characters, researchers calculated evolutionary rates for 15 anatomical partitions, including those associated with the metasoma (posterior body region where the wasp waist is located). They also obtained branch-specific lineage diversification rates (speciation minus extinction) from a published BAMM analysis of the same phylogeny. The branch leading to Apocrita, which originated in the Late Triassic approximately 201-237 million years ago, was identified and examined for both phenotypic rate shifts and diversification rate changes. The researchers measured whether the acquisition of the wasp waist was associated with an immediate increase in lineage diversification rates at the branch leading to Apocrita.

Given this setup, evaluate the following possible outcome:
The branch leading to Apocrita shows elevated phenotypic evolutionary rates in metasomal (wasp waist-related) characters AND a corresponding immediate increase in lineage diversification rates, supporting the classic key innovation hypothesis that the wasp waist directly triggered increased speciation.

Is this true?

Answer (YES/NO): NO